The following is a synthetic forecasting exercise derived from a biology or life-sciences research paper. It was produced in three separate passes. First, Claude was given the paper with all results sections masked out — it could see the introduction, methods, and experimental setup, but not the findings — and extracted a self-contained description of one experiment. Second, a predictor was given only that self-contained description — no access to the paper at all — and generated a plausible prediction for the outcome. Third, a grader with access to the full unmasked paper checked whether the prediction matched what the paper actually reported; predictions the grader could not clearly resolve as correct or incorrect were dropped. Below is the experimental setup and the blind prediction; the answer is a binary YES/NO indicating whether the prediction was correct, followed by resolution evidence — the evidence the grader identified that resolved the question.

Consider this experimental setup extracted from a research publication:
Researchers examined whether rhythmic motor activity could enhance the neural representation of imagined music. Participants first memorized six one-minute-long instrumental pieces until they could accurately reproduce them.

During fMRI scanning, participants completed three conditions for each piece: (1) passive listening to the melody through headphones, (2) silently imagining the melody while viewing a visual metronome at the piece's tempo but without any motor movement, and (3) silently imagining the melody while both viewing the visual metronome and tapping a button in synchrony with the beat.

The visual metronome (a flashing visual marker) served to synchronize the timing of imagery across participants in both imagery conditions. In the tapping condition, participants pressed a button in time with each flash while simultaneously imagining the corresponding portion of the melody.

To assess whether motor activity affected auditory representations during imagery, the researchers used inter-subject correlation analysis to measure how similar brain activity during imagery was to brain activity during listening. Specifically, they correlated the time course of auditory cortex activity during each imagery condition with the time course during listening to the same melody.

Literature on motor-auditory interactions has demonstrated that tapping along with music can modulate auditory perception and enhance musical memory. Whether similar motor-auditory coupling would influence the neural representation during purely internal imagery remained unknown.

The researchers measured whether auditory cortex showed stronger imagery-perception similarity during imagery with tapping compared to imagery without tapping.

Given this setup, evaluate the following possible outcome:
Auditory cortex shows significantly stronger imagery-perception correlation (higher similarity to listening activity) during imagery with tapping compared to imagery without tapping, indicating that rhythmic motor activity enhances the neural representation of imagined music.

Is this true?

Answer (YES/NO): YES